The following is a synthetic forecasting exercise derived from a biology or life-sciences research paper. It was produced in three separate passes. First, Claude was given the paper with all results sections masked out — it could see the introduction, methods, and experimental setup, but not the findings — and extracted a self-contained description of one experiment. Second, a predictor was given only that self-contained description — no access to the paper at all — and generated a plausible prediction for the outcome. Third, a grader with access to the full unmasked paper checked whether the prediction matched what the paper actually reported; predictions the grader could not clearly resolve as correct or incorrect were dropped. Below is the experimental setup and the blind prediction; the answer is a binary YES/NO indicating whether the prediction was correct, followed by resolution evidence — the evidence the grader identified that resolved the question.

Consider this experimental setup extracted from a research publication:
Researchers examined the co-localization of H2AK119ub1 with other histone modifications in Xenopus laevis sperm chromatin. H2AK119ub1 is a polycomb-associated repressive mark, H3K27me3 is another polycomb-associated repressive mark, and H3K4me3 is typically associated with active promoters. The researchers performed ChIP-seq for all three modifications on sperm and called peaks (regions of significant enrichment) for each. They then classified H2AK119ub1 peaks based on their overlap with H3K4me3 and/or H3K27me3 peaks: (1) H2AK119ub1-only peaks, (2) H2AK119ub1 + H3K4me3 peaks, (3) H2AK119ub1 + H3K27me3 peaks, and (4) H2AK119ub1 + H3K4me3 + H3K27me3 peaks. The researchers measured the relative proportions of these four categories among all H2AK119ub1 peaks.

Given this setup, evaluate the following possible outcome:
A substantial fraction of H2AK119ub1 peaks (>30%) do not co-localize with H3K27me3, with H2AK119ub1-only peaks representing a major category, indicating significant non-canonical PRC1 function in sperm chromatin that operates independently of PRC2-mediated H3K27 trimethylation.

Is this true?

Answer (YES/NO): YES